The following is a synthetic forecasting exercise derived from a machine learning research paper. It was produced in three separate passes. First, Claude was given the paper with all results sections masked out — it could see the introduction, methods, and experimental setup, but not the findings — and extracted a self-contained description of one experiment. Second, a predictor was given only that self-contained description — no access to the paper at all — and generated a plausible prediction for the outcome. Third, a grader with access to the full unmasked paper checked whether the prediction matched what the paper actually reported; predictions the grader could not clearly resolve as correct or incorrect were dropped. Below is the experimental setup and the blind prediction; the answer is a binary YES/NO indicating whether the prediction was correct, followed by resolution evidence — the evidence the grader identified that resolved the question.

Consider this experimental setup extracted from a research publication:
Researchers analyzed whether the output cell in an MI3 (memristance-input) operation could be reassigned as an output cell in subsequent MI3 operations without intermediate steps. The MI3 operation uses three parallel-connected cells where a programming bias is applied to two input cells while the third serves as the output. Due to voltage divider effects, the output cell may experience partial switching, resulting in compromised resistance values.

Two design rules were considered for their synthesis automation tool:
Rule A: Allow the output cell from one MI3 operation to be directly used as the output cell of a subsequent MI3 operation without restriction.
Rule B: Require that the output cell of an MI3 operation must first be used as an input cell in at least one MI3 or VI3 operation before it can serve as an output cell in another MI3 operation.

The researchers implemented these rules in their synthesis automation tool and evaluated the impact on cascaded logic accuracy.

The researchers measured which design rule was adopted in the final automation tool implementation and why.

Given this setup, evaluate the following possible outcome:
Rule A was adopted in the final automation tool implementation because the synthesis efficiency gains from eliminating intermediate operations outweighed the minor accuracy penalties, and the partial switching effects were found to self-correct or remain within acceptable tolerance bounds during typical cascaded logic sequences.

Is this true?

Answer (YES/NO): NO